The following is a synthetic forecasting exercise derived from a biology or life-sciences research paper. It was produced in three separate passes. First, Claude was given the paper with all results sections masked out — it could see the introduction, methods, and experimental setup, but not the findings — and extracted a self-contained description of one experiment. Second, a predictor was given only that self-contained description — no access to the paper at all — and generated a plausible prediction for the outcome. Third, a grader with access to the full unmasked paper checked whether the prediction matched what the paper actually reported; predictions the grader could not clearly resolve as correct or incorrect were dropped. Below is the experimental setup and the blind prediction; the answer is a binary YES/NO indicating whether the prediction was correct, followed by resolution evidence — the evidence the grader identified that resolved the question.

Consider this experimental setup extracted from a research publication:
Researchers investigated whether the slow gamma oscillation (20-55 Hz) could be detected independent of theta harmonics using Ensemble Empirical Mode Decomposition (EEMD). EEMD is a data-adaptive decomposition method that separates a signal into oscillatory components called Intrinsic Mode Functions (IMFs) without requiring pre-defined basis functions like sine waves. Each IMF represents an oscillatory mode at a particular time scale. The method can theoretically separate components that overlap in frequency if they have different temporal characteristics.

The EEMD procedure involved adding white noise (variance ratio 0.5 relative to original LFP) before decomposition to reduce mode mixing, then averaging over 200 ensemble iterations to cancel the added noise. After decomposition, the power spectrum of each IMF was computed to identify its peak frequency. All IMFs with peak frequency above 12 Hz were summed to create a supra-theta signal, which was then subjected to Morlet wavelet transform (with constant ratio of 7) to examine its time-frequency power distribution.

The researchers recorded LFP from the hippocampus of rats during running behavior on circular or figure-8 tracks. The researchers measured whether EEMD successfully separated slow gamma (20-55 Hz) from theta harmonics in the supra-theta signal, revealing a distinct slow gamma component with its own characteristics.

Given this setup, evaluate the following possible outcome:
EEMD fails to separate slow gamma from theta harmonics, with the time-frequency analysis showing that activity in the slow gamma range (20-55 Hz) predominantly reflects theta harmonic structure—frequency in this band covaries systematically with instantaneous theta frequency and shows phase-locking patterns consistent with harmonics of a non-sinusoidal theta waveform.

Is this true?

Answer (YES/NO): YES